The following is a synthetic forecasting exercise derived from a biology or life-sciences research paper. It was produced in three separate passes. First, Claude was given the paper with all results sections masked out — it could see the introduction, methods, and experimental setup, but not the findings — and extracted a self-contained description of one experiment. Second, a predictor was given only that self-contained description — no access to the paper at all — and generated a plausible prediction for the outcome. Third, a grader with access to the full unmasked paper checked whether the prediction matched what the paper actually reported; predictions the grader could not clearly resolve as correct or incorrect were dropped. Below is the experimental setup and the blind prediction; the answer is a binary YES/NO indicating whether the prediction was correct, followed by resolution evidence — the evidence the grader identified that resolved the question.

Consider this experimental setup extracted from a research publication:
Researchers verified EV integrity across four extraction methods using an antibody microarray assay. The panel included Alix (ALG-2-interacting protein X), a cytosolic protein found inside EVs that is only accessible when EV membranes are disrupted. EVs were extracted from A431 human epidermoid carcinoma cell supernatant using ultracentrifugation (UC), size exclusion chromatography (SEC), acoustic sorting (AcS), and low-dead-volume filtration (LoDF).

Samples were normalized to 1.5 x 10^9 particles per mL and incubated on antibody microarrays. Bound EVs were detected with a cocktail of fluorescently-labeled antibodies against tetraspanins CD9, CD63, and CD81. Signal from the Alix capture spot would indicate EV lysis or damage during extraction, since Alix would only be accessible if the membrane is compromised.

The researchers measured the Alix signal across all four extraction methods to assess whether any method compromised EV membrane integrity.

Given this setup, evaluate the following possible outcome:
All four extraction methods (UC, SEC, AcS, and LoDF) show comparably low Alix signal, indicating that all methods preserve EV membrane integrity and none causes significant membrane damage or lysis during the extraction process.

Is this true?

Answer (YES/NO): YES